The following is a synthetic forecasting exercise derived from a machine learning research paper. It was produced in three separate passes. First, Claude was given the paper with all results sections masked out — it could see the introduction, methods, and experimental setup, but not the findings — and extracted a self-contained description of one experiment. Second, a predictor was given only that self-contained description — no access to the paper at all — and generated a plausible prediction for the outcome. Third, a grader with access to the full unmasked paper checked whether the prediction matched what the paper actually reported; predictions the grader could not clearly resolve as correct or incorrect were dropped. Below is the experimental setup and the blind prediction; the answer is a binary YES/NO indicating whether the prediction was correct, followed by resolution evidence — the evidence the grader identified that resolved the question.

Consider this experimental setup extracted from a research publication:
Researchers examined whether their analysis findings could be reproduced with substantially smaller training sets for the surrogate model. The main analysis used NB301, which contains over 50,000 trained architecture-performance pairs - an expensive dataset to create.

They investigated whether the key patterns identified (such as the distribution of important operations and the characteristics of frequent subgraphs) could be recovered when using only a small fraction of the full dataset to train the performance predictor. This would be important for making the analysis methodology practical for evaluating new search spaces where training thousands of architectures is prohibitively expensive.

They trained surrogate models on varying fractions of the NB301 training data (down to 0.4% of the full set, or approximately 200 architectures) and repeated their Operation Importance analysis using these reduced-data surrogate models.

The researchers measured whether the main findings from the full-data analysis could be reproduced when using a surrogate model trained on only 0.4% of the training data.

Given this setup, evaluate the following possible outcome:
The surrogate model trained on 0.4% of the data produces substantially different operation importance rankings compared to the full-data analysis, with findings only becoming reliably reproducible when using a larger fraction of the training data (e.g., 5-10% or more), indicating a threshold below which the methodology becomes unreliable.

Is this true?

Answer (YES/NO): NO